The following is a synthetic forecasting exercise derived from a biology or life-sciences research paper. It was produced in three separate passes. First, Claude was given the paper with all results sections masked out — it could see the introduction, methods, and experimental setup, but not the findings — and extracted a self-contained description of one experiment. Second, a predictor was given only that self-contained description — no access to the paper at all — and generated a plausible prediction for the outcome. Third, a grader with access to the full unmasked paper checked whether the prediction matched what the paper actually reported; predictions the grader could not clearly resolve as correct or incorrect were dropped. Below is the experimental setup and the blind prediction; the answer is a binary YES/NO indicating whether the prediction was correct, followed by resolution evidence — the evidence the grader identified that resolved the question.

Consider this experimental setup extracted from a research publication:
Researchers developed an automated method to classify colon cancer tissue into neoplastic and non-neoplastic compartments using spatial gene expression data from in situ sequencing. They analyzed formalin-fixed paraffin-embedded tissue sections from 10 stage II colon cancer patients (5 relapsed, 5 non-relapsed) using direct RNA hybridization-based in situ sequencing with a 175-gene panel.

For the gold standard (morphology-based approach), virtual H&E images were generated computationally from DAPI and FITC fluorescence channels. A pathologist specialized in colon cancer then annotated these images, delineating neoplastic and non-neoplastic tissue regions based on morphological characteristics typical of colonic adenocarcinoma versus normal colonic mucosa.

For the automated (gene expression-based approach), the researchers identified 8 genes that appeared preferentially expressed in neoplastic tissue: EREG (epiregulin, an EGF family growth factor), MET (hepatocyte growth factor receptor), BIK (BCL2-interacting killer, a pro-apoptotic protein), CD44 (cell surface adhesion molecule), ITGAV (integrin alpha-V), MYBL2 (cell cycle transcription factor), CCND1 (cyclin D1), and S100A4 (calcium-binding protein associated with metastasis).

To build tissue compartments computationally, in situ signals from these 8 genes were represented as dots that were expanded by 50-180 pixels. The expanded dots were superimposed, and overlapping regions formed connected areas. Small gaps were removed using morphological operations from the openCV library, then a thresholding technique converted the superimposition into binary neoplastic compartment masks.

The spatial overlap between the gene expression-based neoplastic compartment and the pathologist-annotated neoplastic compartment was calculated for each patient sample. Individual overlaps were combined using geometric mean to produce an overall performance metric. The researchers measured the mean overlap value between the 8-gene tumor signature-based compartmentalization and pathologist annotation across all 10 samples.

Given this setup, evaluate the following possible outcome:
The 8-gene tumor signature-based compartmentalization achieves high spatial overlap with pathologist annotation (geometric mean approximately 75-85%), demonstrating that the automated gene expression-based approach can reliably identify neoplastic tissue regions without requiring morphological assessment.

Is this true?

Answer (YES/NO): YES